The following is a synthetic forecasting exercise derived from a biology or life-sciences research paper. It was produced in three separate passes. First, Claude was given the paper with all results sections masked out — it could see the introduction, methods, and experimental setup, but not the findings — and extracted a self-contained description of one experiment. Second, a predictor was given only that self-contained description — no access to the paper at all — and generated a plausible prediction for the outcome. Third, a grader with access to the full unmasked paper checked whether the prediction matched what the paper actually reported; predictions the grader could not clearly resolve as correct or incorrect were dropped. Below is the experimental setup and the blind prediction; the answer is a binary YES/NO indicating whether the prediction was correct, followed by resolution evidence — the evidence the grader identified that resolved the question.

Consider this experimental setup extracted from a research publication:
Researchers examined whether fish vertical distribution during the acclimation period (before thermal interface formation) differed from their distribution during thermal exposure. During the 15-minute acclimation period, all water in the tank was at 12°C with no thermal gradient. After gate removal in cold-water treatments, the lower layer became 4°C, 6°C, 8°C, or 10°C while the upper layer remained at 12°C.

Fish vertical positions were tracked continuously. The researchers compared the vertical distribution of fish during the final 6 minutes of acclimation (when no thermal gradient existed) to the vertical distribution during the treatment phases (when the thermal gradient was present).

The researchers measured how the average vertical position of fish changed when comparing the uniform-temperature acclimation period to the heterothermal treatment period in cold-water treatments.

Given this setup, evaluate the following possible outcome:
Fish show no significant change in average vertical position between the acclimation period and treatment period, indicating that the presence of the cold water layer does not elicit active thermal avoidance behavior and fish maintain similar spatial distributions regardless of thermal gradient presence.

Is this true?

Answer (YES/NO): NO